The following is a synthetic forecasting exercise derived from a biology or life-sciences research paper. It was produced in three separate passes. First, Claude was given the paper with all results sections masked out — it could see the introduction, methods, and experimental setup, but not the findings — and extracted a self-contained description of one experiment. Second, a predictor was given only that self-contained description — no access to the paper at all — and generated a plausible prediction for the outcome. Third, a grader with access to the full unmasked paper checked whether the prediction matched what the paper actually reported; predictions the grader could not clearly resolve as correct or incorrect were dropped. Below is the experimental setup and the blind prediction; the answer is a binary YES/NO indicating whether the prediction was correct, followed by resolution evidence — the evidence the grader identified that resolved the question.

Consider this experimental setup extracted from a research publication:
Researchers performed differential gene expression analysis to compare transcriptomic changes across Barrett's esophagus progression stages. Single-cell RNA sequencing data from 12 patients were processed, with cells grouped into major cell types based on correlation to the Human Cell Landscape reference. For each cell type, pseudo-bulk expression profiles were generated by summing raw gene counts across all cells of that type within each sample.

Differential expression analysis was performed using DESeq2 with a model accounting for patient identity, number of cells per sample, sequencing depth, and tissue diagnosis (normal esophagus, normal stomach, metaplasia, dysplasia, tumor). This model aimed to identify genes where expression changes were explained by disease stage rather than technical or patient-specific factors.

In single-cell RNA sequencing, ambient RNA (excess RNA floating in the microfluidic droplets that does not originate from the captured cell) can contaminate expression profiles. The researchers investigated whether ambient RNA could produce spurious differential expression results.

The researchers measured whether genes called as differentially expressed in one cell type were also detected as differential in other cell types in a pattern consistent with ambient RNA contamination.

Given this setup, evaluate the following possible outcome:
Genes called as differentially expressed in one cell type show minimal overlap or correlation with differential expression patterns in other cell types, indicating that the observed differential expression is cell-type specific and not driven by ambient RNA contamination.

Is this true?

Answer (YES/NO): NO